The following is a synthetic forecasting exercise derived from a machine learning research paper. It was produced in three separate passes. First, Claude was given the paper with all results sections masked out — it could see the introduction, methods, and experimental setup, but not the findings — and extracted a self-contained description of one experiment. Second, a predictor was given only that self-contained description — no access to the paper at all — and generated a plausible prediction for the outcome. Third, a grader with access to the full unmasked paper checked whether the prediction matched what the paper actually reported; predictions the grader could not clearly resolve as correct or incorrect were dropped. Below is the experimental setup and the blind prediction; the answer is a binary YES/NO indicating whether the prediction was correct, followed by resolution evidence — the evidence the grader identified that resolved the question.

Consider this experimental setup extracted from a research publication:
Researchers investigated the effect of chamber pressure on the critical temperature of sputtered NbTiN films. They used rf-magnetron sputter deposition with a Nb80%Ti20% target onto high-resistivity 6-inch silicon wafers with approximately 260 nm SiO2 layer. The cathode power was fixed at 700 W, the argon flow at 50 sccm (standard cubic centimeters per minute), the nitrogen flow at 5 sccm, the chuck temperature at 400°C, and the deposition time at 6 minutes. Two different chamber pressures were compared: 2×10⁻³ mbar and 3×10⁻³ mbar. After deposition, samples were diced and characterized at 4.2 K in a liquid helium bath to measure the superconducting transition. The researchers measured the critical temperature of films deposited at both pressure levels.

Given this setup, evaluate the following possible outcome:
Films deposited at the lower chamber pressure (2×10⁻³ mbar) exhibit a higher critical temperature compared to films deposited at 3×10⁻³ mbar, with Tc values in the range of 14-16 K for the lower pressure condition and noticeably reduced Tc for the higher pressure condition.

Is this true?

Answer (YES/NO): NO